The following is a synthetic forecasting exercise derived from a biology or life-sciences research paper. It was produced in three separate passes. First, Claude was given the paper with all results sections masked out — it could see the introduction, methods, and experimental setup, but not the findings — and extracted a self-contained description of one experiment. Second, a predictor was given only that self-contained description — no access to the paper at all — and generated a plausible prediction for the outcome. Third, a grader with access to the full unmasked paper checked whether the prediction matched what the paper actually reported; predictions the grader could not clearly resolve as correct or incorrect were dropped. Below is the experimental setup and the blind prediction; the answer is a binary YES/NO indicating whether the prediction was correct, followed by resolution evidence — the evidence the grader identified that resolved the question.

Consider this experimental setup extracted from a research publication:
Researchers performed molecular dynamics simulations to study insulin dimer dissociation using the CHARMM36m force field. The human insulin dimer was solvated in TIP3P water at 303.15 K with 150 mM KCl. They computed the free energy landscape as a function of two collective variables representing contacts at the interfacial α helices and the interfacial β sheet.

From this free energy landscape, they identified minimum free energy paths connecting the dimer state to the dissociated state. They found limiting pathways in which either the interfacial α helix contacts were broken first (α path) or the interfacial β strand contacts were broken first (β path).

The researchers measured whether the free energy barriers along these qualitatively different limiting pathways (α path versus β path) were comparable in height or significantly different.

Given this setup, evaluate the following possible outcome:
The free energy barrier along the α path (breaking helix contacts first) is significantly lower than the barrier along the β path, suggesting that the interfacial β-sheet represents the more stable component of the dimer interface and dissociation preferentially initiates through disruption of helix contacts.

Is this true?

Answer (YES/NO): NO